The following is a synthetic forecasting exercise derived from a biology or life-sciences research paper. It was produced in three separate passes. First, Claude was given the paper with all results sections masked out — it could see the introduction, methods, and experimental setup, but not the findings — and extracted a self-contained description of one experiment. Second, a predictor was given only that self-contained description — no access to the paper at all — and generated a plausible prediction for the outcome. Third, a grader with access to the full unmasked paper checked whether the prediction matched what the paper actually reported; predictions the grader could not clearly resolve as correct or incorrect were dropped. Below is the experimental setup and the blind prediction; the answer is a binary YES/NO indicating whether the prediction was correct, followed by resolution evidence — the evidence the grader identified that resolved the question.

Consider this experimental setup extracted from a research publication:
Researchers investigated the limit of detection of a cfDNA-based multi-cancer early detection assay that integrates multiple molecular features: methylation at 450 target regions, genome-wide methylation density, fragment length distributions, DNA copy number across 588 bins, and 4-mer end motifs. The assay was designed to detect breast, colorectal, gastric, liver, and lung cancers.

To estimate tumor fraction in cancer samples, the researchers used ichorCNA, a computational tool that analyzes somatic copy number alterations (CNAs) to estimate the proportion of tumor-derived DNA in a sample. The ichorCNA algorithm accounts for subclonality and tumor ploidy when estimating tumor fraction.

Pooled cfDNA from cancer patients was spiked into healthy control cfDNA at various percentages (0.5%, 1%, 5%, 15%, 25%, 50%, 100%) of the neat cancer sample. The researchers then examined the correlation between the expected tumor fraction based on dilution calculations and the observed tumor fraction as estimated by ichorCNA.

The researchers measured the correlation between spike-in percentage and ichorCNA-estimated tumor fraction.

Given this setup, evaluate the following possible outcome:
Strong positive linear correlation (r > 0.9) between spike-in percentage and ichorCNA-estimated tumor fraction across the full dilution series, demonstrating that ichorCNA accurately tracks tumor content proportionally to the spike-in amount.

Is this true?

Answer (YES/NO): NO